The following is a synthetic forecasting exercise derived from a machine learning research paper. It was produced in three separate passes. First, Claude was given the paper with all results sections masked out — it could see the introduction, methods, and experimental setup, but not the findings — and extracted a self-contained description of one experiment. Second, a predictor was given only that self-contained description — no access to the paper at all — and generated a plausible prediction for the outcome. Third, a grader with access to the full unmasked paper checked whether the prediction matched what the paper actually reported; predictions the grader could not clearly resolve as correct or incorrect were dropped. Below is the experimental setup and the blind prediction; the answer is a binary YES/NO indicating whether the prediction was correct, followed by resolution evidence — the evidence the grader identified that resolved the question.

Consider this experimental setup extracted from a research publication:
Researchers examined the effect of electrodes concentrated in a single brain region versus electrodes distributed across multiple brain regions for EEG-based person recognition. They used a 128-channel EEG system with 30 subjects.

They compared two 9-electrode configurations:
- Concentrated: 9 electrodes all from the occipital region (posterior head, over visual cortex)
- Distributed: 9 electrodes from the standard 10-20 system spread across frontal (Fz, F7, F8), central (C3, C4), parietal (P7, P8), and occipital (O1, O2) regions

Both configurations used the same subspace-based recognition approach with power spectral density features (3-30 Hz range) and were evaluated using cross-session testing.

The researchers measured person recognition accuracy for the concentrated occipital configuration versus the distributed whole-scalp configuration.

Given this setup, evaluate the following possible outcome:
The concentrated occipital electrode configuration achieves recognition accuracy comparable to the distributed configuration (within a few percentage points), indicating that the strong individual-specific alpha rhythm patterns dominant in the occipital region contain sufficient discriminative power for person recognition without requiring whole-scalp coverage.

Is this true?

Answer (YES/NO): NO